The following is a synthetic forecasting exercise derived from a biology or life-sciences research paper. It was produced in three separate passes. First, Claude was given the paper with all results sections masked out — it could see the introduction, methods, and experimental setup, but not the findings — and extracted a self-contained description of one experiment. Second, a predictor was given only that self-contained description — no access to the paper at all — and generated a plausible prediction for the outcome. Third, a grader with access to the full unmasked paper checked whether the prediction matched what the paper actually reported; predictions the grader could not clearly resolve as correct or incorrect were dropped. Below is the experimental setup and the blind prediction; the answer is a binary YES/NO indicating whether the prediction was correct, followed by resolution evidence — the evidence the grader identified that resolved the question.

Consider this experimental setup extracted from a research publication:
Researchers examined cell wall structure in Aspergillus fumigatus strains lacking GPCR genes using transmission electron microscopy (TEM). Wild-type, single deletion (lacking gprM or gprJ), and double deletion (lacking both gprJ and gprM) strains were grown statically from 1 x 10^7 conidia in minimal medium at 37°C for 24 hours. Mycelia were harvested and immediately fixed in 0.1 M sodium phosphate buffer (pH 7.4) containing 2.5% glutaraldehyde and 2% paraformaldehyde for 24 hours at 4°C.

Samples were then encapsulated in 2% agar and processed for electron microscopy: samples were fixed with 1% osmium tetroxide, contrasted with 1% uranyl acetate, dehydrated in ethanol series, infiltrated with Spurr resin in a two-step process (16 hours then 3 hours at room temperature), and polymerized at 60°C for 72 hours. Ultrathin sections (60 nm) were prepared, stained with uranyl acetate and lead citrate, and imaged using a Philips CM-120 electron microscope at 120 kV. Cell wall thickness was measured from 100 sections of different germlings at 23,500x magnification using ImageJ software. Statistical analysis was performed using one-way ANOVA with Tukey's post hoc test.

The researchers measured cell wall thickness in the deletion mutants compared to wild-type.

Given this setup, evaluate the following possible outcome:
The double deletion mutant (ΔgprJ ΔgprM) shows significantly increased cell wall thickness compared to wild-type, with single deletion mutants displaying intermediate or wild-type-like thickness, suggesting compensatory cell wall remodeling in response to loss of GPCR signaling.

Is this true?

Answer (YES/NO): NO